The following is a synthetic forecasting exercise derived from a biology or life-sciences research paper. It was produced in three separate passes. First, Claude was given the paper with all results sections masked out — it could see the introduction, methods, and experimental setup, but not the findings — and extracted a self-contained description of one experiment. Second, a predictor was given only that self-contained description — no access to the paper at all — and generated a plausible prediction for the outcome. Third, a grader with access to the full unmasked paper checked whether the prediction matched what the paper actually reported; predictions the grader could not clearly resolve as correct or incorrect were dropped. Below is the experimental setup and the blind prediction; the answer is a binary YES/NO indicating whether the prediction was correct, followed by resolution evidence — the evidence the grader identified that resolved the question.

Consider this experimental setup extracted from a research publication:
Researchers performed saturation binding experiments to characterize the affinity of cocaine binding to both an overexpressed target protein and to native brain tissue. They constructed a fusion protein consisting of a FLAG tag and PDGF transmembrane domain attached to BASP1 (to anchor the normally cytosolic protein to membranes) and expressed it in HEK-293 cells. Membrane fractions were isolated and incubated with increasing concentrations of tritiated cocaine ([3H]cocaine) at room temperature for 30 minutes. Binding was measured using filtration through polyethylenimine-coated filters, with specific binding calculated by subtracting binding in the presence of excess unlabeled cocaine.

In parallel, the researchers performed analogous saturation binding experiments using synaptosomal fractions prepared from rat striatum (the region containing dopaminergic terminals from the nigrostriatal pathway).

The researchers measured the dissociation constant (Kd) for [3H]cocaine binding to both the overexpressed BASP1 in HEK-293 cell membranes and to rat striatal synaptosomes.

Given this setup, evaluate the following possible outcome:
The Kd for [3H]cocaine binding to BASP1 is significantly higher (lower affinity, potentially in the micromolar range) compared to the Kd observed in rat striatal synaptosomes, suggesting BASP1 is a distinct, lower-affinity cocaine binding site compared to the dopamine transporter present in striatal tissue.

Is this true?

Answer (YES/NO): NO